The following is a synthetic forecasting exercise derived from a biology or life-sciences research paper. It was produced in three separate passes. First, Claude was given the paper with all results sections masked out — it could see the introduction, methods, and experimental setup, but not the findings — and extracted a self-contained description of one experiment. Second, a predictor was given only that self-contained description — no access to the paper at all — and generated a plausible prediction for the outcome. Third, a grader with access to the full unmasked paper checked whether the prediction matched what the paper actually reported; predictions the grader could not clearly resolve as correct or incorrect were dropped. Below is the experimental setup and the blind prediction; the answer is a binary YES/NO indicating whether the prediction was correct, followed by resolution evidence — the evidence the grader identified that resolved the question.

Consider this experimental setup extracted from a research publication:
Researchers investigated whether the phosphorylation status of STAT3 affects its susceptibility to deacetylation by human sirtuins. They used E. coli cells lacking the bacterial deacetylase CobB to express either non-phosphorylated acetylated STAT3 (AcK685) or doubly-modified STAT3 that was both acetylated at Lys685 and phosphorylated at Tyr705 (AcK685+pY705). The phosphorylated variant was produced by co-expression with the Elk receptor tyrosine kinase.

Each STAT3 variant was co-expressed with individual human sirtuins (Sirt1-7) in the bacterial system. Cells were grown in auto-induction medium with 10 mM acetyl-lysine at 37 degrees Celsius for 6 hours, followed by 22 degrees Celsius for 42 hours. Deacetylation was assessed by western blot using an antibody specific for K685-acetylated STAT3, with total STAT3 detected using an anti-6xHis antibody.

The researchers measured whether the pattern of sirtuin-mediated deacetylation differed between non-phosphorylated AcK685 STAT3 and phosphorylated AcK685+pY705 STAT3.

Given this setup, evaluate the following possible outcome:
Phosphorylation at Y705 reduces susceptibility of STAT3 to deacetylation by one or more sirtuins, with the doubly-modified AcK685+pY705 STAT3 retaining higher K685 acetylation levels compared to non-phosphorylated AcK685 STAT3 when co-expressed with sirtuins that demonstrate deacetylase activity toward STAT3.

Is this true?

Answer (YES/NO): YES